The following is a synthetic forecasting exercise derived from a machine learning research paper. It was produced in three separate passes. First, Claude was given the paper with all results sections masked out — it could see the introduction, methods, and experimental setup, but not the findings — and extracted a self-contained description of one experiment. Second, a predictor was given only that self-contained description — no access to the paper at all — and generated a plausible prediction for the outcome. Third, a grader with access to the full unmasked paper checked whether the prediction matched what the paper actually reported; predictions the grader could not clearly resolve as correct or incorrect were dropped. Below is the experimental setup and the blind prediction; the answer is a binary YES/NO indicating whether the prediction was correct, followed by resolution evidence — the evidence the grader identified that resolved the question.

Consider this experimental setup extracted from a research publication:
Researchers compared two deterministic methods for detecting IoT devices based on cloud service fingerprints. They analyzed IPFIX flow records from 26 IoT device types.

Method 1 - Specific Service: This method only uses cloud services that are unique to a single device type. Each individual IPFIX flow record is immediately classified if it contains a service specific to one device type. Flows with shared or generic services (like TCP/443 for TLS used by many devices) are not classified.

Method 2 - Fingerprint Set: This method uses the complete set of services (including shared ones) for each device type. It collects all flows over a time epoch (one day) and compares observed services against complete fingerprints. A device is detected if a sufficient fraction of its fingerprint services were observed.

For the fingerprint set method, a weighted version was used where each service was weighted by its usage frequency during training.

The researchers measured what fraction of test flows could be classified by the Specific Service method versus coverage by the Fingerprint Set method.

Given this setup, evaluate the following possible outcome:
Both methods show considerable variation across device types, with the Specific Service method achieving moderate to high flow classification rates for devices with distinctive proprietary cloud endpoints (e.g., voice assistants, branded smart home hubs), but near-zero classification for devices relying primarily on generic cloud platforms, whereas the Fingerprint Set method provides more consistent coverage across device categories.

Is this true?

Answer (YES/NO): NO